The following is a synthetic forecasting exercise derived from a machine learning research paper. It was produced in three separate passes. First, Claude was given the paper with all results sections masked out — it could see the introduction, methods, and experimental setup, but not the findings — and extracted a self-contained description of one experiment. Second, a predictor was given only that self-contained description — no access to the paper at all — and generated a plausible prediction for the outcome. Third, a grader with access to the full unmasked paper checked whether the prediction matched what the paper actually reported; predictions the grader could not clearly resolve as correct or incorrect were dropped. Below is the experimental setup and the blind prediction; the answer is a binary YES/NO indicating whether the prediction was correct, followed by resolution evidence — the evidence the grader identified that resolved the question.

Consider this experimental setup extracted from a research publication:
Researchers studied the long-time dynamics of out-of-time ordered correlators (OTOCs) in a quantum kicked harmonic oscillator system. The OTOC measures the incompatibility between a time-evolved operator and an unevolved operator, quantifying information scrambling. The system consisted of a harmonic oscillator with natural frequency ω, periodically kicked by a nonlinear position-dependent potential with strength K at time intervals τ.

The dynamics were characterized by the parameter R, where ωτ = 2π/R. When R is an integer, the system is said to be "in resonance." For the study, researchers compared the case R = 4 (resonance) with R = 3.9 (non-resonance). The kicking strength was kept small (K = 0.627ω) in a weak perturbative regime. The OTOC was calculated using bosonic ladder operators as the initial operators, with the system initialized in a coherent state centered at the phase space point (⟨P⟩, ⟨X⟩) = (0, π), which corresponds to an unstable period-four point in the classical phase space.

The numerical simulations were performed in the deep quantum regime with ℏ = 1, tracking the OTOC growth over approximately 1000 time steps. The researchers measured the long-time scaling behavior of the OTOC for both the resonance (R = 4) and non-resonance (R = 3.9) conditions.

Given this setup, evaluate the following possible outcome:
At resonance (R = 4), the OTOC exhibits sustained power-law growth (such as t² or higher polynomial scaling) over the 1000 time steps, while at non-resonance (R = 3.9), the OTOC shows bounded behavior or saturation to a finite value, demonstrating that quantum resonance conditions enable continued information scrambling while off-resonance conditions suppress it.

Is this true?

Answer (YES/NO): NO